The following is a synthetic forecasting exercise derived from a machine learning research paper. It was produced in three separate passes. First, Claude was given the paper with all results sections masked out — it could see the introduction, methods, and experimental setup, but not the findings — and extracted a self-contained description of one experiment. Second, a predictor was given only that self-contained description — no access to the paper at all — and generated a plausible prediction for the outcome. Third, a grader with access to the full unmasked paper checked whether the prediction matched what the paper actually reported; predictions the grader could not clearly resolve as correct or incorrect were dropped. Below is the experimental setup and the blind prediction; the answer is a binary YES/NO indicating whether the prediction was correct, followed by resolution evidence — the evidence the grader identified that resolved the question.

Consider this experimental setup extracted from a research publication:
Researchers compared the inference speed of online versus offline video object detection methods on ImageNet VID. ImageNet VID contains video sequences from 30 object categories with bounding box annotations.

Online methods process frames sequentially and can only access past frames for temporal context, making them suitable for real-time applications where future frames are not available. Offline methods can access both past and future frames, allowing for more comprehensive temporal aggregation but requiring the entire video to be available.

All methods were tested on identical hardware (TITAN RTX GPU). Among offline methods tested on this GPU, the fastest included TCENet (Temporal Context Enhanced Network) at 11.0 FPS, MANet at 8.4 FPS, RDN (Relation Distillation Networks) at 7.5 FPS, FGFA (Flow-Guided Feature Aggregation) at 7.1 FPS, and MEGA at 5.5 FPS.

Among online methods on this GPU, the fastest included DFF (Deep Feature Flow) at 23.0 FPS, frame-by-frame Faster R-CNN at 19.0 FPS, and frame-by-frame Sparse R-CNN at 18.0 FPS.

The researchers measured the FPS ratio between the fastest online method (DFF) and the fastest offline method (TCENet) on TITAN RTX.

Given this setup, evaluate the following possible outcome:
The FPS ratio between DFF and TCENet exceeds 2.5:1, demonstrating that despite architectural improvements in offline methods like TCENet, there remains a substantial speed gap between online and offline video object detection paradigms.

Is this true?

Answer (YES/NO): NO